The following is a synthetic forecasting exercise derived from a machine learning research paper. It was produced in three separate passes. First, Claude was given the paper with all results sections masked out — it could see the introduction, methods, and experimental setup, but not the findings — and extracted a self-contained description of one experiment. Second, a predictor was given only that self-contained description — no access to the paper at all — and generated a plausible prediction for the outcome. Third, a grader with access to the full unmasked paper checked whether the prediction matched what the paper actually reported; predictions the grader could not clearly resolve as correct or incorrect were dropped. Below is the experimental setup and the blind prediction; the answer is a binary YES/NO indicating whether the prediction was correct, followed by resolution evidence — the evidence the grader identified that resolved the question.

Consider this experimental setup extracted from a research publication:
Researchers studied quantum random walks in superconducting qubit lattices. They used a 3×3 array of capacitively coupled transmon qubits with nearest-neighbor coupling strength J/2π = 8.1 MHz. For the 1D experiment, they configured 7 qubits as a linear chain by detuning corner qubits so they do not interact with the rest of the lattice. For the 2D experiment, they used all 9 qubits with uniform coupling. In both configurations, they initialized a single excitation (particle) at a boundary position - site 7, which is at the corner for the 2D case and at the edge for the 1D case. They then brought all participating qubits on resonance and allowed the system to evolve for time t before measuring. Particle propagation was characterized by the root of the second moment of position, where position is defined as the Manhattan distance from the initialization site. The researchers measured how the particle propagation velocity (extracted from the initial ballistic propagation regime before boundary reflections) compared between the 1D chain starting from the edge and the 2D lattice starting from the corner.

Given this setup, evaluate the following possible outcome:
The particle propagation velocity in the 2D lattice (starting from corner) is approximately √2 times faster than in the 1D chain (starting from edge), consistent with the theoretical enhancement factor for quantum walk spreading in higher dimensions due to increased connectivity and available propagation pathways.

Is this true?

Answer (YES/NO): NO